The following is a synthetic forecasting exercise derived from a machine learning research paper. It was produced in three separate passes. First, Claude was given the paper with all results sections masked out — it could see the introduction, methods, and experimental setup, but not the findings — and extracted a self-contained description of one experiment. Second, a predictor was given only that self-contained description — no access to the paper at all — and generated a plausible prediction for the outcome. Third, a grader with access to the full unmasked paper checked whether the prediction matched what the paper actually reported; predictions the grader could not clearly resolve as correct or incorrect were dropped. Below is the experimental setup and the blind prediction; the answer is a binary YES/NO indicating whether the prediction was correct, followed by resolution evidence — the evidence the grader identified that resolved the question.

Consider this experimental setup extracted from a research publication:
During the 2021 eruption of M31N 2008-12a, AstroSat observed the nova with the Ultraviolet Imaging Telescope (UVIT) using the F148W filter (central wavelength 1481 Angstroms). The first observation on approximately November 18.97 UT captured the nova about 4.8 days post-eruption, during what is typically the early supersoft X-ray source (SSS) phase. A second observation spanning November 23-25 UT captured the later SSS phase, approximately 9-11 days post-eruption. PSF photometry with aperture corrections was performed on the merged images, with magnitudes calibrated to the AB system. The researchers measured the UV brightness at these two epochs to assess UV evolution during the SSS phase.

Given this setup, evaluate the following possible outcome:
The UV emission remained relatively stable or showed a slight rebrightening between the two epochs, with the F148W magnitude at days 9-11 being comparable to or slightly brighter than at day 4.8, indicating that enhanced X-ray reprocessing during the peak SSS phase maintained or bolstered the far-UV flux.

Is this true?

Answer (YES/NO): NO